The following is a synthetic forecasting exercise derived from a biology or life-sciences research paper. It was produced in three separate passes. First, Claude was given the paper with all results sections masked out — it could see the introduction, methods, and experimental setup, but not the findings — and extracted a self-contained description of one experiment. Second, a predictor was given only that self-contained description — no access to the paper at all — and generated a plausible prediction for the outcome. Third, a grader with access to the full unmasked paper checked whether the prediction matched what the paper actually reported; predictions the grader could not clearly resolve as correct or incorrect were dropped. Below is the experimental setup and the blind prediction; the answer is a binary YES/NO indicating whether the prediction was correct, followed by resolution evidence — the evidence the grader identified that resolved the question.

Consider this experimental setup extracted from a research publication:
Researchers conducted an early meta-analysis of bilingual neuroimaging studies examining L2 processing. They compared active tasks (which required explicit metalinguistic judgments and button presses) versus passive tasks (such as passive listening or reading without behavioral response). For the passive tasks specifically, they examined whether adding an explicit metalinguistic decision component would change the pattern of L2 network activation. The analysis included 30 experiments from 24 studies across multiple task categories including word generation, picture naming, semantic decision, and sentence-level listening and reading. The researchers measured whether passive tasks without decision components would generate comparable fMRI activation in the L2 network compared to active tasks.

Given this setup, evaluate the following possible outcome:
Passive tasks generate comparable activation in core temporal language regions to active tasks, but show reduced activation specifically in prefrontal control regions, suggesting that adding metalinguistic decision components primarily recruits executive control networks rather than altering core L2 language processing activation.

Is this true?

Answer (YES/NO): NO